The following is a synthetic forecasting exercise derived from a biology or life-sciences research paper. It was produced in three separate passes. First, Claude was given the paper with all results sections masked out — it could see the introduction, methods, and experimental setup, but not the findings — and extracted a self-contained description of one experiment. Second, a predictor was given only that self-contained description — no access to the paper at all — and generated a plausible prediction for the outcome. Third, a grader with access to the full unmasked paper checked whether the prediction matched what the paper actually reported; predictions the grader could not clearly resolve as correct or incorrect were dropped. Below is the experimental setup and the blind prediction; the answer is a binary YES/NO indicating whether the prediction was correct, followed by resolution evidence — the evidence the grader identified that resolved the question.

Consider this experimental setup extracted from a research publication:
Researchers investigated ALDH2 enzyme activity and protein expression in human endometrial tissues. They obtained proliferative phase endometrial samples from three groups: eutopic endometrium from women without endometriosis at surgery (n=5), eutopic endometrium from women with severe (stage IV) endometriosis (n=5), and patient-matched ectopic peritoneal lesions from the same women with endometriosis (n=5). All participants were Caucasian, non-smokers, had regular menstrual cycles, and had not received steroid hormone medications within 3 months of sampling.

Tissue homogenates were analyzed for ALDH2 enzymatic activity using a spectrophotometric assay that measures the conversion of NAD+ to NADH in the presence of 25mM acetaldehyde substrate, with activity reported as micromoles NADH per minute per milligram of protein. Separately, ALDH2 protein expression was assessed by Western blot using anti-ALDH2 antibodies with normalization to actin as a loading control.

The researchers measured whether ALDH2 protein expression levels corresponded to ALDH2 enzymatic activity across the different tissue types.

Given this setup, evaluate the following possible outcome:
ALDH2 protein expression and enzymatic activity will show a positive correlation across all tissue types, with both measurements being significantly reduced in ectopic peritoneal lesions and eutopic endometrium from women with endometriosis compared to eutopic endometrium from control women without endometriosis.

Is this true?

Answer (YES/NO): YES